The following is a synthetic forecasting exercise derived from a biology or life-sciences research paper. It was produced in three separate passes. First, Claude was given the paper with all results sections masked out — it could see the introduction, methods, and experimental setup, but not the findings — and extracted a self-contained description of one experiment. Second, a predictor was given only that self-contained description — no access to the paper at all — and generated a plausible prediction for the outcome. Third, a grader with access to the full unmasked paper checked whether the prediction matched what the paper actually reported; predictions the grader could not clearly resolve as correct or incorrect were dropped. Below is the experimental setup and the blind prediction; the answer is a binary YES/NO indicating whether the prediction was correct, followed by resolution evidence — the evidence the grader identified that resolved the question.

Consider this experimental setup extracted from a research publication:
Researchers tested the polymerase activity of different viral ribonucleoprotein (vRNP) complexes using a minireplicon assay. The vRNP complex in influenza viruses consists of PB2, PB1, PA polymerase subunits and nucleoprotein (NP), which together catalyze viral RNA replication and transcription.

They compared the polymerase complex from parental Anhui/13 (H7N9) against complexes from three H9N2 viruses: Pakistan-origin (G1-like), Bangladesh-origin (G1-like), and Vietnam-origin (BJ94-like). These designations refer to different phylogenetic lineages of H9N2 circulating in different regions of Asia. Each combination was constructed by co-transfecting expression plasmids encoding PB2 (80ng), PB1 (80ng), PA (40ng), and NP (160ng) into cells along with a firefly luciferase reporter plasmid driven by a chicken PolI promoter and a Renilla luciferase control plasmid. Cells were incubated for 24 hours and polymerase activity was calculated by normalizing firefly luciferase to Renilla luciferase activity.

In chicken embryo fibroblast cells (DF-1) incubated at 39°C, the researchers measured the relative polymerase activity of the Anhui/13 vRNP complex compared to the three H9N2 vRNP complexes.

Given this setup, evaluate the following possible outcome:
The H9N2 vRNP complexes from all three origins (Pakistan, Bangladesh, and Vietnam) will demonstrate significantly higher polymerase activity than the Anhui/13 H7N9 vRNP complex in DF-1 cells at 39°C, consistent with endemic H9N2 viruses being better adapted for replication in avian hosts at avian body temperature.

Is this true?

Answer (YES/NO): NO